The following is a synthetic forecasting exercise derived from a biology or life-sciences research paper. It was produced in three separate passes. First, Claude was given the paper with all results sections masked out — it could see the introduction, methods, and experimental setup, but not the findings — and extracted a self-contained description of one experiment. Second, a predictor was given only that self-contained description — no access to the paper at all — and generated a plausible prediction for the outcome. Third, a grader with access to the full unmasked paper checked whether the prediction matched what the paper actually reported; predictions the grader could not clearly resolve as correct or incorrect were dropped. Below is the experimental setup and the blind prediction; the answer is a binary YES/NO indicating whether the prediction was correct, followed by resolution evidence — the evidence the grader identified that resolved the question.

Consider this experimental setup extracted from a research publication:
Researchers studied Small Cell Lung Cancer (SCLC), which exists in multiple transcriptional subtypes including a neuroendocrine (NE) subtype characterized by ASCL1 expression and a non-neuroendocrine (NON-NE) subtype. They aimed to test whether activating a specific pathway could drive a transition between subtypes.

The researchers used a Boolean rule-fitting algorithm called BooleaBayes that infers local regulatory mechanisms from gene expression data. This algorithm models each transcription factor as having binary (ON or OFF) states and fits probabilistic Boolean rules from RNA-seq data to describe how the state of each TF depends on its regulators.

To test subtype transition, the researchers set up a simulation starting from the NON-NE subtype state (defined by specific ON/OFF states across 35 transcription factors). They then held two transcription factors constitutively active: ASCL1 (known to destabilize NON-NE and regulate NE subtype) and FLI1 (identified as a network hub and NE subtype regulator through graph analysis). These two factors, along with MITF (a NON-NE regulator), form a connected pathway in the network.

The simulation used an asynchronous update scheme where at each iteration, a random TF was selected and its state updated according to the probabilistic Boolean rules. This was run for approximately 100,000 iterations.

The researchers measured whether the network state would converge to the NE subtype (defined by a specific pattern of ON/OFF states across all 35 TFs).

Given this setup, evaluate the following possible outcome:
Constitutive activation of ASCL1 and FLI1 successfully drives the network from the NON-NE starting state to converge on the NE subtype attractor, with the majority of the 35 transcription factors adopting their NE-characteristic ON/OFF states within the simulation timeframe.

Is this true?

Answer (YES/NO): YES